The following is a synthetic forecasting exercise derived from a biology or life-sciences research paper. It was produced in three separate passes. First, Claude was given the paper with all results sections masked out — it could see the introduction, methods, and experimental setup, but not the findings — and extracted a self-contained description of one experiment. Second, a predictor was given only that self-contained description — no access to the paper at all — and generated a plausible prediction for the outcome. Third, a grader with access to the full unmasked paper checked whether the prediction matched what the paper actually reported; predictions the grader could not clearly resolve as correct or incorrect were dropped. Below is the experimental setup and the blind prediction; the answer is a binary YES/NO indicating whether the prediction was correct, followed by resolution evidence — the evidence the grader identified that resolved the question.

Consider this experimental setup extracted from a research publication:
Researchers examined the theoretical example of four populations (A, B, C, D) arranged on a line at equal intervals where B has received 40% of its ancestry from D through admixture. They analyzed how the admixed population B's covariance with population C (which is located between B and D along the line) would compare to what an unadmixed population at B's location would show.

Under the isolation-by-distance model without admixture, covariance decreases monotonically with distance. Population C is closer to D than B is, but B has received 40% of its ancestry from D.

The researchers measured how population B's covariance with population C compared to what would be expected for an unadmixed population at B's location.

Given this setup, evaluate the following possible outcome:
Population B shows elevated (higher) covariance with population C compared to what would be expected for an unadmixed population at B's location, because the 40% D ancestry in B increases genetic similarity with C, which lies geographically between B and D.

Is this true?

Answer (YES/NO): YES